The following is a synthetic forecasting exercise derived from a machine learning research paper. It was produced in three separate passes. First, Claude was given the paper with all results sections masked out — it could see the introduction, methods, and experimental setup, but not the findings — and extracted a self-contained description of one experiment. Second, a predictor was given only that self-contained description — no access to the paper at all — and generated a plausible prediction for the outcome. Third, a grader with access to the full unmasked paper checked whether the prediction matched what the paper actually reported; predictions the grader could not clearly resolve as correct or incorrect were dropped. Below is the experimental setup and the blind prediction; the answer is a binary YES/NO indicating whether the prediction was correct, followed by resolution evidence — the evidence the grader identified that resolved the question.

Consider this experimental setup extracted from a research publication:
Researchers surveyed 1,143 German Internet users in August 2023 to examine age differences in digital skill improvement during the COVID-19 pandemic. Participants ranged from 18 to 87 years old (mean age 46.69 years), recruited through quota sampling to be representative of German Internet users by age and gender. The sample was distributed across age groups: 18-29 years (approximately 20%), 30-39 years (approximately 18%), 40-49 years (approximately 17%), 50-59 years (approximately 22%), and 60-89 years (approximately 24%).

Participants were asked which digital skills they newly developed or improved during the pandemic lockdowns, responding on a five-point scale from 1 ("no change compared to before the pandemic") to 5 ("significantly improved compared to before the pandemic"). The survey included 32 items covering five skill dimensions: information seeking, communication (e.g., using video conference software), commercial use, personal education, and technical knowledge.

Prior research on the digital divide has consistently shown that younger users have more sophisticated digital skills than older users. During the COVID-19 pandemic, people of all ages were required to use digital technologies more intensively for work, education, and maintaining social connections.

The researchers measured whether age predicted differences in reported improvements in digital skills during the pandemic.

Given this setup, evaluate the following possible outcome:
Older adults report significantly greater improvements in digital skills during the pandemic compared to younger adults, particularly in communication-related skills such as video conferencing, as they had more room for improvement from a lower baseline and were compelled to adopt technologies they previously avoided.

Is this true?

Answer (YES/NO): NO